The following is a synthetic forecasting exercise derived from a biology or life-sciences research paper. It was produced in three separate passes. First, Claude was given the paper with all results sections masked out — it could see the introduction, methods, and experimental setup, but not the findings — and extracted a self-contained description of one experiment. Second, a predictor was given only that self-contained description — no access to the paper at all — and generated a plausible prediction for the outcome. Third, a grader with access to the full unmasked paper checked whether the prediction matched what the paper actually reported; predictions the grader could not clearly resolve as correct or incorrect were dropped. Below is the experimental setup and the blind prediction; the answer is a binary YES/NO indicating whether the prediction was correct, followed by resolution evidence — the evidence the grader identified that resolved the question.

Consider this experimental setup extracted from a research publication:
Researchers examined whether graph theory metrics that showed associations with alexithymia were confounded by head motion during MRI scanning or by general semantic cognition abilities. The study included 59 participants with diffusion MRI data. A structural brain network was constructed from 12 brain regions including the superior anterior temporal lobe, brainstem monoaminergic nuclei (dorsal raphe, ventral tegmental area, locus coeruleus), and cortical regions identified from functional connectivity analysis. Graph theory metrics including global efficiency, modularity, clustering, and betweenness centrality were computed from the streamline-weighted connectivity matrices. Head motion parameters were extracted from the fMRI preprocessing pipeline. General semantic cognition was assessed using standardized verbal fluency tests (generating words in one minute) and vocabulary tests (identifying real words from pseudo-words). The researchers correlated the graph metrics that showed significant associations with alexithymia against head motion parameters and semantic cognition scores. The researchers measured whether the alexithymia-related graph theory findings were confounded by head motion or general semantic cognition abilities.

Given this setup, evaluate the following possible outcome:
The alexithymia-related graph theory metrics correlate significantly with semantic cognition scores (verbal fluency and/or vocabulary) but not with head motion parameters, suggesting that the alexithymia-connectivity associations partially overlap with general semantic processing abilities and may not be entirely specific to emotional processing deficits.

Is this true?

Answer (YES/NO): NO